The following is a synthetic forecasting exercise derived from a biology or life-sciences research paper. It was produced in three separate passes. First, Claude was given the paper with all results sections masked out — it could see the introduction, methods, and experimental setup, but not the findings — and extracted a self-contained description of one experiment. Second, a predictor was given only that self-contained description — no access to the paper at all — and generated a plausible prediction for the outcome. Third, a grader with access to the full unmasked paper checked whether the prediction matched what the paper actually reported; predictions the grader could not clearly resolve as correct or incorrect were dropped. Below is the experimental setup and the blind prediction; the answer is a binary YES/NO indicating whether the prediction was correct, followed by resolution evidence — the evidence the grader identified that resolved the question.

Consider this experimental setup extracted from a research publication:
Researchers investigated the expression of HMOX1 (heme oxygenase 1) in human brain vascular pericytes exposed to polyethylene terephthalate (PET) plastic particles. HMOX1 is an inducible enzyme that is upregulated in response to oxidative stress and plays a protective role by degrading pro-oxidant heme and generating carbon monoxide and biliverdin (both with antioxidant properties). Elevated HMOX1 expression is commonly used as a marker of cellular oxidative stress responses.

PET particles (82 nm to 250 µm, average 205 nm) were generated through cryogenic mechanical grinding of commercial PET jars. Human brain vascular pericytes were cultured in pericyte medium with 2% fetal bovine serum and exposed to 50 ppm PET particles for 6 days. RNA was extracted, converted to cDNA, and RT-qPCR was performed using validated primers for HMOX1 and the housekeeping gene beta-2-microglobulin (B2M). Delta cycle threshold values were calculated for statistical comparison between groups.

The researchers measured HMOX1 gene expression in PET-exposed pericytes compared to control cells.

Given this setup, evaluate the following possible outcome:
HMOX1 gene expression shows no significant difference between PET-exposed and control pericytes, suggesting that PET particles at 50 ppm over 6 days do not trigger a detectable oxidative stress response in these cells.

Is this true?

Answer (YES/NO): YES